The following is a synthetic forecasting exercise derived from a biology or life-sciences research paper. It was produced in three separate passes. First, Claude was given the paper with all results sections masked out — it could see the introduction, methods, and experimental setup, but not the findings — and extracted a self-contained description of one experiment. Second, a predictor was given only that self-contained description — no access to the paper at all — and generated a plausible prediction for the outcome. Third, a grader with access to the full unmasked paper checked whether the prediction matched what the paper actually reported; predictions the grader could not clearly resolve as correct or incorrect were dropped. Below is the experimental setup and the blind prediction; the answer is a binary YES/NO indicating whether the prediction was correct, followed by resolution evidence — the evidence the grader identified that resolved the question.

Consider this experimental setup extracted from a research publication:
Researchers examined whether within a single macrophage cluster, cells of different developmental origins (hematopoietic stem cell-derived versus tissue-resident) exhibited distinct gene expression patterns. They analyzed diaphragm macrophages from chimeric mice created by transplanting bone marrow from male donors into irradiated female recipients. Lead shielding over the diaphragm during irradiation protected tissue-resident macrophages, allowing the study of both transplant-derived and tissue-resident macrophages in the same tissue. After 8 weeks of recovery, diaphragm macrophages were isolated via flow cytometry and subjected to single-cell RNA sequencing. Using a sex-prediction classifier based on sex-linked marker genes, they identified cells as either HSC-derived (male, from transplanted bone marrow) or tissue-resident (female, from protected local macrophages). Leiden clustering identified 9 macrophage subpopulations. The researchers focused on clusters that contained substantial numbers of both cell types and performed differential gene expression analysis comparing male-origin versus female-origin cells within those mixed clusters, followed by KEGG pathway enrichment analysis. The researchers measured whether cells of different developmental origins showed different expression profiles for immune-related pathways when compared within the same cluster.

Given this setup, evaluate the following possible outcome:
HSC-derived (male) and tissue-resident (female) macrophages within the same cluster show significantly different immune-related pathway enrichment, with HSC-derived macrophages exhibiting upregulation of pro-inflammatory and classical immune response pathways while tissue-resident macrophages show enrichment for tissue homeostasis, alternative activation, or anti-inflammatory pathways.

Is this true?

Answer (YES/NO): NO